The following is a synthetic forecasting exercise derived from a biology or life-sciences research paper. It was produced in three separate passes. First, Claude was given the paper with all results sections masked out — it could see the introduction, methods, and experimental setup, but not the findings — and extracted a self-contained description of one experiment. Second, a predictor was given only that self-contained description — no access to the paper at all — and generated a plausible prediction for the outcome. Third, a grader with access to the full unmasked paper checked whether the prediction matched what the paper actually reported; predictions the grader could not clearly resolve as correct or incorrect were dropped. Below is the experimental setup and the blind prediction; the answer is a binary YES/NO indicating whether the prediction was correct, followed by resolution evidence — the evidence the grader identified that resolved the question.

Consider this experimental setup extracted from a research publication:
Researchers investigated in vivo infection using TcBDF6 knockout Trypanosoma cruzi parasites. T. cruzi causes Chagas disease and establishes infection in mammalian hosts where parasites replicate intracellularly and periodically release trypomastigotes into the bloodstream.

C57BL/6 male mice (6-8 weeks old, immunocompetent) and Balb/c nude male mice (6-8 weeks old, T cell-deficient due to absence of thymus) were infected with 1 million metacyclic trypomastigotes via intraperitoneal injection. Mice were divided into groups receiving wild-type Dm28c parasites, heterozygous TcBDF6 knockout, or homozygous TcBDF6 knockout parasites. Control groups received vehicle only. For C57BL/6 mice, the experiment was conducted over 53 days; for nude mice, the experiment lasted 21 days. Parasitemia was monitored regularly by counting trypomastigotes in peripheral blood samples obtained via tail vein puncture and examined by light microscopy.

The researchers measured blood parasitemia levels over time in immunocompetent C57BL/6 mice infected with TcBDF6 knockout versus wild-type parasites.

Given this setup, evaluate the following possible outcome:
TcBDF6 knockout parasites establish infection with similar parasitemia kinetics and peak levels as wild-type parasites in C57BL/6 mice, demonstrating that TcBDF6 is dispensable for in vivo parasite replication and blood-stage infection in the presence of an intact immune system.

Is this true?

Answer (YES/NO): NO